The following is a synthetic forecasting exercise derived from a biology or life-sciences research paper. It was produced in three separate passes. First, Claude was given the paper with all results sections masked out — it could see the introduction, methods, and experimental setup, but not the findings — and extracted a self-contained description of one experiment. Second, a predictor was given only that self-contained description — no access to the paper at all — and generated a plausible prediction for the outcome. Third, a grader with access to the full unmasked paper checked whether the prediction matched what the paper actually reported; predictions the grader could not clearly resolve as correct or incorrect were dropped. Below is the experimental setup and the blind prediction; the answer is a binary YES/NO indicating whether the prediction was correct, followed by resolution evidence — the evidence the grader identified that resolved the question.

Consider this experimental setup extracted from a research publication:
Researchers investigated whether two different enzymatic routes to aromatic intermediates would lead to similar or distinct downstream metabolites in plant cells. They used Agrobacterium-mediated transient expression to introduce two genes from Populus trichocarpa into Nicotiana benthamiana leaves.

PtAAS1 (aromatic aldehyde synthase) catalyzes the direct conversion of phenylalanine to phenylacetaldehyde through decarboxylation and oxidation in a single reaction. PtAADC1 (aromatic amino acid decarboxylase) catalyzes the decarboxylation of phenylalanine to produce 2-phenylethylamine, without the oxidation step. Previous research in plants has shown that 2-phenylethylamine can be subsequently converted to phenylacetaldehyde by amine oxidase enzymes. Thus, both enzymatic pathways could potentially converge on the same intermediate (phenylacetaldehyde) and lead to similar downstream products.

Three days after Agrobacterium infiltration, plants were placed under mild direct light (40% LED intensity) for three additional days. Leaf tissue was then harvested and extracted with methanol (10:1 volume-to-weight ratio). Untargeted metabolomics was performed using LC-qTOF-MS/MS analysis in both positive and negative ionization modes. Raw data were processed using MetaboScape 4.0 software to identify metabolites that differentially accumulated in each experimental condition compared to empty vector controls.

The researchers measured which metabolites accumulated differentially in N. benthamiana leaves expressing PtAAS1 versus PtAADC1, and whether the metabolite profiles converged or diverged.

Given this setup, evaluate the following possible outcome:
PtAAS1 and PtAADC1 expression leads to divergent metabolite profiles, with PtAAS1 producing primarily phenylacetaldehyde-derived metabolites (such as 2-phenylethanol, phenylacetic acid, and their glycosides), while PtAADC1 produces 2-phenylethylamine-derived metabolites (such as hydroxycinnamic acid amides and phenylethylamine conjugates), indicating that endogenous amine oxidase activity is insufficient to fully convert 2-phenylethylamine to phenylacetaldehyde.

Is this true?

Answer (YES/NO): NO